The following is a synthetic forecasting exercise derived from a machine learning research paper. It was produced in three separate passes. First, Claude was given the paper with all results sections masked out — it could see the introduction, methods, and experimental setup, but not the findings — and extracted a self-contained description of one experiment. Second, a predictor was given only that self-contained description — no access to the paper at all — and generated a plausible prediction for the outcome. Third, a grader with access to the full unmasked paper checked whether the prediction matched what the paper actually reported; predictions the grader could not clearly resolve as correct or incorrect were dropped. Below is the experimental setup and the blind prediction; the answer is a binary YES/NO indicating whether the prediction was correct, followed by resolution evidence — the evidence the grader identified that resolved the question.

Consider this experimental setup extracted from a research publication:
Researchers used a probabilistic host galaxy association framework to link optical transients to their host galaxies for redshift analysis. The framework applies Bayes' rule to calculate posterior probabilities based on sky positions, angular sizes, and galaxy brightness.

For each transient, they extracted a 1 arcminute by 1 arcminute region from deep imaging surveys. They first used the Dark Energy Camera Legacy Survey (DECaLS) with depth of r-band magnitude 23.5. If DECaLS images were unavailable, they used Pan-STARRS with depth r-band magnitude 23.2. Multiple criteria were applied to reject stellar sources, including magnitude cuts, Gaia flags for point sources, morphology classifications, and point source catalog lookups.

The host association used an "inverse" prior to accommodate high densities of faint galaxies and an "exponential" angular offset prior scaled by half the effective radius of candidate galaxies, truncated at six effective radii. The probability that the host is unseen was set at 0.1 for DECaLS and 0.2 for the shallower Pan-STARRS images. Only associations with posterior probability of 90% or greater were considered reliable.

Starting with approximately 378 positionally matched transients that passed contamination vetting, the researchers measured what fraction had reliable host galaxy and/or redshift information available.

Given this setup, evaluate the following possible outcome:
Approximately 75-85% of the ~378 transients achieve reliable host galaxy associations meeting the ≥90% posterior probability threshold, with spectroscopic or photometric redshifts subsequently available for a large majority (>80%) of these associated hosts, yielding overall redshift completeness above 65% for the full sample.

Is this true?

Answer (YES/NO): YES